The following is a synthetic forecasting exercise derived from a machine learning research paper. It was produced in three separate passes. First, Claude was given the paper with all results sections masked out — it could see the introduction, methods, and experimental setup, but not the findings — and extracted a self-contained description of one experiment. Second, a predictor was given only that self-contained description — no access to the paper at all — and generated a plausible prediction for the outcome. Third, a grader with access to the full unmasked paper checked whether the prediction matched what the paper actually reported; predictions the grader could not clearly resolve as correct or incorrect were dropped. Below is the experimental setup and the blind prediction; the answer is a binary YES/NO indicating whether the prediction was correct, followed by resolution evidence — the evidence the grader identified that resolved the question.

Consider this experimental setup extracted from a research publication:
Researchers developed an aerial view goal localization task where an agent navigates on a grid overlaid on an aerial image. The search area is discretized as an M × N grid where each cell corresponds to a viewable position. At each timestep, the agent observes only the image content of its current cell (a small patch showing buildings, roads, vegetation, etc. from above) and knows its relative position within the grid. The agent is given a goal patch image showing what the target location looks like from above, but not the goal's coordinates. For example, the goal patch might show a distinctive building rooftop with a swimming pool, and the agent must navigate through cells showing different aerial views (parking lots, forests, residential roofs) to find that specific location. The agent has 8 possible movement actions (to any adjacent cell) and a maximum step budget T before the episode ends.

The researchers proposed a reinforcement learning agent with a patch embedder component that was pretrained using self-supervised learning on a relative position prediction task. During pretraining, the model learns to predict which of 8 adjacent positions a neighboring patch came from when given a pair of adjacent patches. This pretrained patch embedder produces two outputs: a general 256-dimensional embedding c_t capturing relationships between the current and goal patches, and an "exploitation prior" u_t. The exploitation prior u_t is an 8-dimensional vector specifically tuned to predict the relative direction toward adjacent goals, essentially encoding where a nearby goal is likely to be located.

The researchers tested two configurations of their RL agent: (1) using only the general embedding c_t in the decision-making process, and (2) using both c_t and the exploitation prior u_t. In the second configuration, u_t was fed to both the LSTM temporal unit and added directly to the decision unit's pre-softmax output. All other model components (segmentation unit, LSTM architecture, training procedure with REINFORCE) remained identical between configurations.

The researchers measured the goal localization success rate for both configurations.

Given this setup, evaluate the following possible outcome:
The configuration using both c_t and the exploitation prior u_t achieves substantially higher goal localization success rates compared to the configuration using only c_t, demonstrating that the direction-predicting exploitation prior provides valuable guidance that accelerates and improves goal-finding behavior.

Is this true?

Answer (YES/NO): YES